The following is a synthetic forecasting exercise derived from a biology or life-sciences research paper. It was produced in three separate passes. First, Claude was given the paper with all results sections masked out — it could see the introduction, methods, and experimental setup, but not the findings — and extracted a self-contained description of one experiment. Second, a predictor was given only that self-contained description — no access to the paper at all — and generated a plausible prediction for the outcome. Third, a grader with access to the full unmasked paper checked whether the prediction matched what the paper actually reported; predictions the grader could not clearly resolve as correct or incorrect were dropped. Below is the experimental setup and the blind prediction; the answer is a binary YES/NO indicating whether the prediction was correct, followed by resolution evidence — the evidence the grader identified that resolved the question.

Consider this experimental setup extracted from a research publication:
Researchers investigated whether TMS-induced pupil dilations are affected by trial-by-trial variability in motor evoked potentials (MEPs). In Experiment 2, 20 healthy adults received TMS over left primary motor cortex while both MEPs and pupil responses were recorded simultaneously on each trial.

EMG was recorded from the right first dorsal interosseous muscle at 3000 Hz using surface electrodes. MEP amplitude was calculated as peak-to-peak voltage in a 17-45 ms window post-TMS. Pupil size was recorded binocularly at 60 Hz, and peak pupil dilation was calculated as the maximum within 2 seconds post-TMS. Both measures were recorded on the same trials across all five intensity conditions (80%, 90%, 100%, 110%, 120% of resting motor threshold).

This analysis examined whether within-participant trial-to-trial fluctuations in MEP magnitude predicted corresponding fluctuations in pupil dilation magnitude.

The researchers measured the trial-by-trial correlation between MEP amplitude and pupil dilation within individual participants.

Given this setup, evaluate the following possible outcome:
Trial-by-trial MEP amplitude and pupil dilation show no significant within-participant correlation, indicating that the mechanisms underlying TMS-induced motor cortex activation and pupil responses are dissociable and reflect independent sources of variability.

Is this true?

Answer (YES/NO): YES